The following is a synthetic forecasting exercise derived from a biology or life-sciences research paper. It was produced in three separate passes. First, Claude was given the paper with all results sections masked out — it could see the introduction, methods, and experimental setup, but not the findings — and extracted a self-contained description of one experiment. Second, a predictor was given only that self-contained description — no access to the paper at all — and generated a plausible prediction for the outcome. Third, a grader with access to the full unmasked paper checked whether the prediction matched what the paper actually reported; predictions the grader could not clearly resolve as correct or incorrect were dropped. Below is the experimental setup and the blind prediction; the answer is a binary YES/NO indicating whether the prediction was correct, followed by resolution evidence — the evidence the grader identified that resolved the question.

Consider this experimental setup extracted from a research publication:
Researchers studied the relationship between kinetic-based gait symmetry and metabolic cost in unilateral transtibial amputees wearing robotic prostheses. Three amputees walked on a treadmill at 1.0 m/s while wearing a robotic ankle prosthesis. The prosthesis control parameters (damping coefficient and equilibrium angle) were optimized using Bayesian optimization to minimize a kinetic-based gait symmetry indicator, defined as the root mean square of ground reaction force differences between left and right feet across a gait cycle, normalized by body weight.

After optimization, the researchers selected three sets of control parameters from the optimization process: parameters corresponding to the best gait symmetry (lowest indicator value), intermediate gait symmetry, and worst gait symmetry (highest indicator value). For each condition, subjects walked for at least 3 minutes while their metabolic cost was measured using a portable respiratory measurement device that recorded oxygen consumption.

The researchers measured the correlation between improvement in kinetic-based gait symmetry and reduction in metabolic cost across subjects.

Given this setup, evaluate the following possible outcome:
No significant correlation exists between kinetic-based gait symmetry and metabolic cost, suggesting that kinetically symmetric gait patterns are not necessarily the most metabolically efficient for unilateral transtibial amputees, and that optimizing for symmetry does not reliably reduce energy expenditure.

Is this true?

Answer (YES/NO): NO